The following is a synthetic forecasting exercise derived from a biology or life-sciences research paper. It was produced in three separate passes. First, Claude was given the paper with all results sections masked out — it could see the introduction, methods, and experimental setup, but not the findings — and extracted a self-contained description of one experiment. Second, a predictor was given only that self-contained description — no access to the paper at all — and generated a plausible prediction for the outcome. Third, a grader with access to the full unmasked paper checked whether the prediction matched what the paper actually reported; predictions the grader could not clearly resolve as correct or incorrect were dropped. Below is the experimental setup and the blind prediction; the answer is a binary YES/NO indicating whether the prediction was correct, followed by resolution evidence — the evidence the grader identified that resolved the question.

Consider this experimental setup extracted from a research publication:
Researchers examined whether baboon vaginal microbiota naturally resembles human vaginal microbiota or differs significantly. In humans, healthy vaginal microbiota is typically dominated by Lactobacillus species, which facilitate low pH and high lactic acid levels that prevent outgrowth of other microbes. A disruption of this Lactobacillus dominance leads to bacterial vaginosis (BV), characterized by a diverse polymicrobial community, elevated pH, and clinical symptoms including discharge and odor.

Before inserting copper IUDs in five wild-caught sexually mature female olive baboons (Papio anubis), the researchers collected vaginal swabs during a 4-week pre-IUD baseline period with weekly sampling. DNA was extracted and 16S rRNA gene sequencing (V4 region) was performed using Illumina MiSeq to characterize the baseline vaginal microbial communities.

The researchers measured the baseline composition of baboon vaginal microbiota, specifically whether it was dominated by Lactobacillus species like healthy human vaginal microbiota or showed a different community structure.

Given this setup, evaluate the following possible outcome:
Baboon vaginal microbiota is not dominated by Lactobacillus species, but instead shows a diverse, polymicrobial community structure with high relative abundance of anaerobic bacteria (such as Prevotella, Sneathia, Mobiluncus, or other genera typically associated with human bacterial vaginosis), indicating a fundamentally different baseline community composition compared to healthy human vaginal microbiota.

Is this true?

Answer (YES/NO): YES